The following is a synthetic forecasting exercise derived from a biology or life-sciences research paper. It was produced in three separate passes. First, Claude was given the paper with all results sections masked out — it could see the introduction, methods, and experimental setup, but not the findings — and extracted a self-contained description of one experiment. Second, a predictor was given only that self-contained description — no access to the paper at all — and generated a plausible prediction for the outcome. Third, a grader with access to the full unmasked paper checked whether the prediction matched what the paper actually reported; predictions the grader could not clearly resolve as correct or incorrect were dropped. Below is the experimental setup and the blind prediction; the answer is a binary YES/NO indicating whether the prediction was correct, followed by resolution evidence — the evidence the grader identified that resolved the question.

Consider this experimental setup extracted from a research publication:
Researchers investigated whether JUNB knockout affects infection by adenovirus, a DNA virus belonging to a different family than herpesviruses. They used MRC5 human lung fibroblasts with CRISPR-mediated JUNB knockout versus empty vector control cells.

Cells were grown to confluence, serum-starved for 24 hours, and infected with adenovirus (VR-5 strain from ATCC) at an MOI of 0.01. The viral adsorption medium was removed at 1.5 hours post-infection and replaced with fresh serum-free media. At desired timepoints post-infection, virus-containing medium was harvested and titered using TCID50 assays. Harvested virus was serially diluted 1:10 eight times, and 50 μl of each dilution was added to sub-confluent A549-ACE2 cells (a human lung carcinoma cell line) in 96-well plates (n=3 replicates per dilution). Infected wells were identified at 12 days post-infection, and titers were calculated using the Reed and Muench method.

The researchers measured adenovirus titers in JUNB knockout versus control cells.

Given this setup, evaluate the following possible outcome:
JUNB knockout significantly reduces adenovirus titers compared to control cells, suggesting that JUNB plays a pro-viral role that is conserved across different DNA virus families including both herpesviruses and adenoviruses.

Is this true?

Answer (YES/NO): NO